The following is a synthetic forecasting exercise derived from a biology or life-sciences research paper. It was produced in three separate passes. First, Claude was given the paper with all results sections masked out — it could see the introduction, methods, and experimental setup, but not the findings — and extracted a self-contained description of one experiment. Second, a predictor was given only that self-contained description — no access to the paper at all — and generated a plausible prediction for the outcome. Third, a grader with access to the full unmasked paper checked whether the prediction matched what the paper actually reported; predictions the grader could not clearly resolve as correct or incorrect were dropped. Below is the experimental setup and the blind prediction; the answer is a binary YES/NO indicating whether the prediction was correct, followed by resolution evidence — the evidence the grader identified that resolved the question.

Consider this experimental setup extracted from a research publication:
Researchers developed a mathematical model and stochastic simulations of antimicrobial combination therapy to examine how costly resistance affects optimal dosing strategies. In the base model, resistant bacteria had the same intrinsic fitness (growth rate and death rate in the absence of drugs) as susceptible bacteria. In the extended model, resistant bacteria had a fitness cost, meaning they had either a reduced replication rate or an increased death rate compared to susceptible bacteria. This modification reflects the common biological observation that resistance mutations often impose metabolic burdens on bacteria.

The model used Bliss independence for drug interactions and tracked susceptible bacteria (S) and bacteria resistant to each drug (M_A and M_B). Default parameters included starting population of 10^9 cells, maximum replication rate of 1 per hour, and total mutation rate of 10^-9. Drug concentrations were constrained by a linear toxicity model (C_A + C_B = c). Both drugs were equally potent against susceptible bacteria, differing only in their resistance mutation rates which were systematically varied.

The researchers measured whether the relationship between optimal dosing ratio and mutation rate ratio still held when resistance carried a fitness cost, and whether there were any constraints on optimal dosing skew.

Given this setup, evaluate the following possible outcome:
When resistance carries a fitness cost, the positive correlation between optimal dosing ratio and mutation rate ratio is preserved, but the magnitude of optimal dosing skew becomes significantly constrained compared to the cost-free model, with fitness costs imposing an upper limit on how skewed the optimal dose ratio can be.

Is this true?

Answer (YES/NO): YES